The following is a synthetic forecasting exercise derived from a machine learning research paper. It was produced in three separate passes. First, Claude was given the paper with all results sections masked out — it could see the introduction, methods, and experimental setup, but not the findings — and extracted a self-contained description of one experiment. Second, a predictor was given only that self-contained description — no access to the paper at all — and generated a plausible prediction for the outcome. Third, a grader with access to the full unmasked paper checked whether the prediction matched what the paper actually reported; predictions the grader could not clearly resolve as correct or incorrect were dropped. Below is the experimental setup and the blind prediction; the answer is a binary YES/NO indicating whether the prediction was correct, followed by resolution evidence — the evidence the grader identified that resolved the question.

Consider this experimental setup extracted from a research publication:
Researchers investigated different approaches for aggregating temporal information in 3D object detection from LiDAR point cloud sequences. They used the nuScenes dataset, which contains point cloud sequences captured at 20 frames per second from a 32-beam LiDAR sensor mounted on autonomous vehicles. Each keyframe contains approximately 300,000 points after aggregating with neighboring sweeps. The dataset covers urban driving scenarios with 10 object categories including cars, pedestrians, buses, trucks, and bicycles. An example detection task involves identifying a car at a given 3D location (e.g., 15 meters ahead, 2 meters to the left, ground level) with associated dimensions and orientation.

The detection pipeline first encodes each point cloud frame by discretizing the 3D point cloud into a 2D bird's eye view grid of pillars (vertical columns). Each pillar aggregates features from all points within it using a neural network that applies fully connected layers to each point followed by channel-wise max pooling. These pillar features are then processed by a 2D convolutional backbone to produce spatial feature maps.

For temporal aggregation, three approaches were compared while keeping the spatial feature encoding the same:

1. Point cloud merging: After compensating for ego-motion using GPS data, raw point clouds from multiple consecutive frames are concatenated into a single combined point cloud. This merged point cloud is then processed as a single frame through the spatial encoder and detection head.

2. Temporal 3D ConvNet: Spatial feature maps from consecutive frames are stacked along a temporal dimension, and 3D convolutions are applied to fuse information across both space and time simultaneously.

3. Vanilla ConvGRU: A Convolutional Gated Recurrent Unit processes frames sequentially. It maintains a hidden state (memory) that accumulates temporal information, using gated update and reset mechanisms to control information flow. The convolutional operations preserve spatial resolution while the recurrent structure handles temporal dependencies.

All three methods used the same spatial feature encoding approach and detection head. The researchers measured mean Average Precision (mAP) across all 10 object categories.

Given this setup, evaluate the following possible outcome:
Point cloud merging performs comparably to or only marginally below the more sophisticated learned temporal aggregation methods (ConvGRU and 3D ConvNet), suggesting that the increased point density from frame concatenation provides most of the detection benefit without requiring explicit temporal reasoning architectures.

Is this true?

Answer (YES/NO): NO